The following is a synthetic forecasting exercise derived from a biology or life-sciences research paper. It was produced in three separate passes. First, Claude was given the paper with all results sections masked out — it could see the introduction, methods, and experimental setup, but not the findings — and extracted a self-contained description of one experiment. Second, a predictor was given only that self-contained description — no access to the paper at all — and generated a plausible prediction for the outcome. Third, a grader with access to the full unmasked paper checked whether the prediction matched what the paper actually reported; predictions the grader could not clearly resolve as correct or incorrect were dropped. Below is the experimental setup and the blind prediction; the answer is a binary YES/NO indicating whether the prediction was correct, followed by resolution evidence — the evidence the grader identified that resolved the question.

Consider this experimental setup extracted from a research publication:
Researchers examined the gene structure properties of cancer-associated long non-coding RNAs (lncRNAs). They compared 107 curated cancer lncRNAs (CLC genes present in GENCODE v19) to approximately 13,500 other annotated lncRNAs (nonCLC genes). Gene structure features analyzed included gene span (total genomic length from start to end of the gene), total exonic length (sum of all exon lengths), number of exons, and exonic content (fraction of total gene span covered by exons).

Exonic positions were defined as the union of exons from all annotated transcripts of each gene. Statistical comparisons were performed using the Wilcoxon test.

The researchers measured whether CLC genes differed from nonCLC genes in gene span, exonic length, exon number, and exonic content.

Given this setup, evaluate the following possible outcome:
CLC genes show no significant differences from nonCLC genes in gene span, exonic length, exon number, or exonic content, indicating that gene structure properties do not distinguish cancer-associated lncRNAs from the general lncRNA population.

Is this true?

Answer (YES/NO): NO